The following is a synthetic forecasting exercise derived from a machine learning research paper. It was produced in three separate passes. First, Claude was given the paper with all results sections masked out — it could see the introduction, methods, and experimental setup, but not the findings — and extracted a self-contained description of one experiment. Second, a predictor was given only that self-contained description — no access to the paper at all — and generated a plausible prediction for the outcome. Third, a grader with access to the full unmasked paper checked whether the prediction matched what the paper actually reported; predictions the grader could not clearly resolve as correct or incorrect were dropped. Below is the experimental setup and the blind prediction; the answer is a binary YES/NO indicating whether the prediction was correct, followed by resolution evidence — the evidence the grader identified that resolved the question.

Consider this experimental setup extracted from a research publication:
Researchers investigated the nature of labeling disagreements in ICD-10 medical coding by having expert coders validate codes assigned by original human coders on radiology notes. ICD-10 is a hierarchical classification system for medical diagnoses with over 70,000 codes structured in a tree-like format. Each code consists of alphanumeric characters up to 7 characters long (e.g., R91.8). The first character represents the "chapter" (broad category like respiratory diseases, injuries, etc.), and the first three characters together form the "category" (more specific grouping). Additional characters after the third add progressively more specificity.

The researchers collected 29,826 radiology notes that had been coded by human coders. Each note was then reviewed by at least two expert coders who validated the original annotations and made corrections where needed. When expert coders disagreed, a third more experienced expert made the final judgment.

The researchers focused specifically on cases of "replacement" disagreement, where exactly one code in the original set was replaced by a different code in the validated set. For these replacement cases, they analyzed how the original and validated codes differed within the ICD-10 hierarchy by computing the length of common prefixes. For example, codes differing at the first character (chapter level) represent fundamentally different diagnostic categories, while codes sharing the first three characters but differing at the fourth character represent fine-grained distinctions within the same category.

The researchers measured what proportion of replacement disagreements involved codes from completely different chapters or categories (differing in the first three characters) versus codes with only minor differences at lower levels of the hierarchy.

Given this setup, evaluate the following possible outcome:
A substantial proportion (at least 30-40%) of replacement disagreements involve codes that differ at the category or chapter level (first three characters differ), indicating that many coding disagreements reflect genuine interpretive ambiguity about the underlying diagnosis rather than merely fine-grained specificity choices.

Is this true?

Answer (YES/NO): YES